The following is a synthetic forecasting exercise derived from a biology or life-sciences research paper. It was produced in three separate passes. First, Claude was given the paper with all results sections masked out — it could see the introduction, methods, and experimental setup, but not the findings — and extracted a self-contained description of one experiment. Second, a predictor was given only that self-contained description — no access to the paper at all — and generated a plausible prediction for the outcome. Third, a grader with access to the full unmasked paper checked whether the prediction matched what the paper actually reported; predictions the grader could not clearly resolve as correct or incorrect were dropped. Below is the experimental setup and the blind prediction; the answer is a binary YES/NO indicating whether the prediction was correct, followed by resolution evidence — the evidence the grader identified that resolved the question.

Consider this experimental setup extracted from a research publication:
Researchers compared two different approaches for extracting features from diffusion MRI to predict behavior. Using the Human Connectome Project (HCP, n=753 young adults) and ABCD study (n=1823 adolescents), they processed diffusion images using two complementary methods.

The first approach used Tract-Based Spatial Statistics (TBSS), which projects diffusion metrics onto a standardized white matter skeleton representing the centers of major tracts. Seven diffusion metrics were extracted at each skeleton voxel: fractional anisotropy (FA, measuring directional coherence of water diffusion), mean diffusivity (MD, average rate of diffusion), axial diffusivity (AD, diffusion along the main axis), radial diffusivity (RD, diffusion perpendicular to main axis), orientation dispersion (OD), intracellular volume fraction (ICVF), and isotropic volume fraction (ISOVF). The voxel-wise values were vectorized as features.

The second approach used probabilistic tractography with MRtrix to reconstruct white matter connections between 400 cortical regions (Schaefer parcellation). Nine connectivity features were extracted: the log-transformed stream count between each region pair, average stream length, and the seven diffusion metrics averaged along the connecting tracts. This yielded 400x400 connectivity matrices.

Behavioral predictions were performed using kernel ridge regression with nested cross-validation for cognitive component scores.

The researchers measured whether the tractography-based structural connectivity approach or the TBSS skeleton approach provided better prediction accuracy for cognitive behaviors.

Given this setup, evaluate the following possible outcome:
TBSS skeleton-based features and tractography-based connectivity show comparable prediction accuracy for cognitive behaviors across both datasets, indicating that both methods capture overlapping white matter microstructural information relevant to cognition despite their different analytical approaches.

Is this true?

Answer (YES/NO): YES